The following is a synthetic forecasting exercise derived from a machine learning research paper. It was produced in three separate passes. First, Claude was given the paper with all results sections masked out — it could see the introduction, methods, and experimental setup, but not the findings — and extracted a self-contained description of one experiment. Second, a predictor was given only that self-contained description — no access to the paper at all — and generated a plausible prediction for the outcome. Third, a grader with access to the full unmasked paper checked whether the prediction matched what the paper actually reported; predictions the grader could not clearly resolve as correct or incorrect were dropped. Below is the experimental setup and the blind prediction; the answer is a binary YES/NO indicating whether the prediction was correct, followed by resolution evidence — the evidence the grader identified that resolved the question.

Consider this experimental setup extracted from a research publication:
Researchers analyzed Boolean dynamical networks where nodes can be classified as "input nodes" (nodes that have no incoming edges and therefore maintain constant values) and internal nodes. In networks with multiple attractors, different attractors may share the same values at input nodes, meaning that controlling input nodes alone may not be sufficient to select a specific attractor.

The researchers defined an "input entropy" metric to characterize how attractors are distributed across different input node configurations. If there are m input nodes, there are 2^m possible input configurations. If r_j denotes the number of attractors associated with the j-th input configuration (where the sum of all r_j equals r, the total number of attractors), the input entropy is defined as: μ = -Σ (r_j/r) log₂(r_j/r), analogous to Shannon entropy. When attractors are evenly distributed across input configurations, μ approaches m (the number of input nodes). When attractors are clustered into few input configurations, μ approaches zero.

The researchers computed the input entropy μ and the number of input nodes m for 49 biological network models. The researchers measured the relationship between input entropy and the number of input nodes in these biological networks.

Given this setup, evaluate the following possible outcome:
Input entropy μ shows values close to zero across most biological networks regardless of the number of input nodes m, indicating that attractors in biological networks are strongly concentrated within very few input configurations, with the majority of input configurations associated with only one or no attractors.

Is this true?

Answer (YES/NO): NO